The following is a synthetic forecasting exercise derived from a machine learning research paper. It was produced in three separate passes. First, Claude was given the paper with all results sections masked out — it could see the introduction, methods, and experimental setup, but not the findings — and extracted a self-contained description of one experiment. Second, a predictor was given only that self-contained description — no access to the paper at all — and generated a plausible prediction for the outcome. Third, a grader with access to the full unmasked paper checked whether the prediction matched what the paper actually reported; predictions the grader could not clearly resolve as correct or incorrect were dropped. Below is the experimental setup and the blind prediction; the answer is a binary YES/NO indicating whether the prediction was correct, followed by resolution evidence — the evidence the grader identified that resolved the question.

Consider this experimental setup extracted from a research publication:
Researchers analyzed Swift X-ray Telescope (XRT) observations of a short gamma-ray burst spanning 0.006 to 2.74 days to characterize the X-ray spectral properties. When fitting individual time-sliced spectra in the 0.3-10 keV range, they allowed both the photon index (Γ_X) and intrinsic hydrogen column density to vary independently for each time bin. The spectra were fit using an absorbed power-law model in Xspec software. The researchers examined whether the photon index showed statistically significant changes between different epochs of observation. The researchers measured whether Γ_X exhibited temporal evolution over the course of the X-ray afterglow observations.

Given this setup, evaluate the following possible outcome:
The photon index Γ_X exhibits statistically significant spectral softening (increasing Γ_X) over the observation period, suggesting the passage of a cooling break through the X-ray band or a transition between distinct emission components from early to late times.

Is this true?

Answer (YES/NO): NO